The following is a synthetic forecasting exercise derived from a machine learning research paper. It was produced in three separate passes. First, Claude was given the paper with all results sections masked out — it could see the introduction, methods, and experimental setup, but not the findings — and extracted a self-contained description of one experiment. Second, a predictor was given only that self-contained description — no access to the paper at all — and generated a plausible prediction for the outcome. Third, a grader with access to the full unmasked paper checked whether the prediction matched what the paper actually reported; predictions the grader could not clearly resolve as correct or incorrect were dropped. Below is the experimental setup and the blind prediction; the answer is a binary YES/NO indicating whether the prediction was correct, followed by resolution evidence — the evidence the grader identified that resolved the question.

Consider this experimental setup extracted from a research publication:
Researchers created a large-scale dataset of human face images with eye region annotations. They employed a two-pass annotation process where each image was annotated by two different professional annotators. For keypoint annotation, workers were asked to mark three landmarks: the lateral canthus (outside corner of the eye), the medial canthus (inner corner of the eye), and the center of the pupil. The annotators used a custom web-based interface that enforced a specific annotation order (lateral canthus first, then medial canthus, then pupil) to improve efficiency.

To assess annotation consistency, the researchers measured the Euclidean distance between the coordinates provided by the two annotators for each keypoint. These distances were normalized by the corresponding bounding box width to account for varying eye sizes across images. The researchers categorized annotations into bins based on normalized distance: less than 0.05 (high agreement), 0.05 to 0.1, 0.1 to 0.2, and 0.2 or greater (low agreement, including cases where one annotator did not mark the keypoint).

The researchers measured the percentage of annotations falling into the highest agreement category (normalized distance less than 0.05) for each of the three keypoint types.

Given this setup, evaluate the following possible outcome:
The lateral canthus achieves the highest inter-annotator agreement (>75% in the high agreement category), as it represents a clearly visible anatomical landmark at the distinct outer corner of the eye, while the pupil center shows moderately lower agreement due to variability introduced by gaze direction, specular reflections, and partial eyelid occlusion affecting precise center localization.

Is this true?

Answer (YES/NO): NO